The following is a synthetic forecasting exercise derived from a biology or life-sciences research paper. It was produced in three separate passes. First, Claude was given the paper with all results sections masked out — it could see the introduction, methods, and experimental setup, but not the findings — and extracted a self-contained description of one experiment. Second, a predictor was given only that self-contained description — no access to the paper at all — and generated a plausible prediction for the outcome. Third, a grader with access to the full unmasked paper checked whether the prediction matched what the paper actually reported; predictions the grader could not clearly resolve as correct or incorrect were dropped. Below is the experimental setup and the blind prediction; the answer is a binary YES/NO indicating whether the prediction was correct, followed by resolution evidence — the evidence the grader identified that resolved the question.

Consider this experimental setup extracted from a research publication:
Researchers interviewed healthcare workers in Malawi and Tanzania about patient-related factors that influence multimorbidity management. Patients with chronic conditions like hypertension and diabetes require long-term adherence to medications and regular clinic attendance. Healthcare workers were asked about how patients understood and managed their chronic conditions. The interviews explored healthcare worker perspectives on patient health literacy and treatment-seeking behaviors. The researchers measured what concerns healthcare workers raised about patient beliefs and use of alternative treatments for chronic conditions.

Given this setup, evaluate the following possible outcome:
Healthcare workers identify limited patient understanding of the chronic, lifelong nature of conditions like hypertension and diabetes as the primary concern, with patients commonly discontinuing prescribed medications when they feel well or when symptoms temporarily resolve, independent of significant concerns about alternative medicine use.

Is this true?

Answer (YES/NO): NO